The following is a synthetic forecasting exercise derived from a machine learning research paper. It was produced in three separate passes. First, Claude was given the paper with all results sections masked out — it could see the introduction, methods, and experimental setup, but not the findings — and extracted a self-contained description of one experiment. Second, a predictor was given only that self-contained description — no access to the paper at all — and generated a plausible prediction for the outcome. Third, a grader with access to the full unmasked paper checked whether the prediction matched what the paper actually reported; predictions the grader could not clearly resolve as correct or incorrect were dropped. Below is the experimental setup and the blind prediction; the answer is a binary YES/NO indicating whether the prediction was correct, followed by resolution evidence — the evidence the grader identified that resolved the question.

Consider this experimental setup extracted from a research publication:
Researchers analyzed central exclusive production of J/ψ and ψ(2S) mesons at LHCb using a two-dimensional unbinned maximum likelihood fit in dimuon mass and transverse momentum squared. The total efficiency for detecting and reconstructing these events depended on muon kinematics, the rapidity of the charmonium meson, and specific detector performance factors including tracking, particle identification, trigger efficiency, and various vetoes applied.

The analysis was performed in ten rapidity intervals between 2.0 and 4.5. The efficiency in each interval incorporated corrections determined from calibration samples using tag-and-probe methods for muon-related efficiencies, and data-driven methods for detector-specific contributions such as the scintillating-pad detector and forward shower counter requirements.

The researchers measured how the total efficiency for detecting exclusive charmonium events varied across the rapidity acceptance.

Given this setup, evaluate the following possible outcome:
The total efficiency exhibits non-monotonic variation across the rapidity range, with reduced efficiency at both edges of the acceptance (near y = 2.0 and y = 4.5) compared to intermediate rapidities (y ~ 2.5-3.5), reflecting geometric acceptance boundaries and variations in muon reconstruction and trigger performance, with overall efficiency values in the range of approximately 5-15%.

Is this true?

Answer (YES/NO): NO